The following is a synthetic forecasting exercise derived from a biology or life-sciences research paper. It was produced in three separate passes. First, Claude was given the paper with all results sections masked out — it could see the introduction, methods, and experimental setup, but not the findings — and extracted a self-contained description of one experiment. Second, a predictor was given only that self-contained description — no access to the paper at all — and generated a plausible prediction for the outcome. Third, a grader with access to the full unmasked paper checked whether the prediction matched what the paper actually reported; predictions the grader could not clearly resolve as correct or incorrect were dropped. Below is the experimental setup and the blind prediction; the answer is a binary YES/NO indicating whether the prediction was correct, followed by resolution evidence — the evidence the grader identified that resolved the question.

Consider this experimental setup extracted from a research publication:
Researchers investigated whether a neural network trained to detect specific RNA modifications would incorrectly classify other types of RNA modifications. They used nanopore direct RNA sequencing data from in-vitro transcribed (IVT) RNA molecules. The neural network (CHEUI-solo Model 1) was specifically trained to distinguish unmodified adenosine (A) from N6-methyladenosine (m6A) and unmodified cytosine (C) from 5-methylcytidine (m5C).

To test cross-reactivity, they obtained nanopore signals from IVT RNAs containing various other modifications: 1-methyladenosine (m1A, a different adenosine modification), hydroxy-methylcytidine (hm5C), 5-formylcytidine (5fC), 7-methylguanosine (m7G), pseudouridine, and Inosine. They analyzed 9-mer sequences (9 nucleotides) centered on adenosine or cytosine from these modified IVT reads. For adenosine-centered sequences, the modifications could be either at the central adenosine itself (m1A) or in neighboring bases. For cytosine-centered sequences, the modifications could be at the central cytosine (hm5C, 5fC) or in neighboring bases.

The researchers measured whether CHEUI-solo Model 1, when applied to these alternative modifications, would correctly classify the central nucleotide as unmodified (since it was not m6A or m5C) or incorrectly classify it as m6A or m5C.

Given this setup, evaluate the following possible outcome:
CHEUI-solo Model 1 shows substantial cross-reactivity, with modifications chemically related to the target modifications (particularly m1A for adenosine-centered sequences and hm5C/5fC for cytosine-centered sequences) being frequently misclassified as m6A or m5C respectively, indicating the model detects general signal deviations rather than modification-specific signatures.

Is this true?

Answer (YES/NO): NO